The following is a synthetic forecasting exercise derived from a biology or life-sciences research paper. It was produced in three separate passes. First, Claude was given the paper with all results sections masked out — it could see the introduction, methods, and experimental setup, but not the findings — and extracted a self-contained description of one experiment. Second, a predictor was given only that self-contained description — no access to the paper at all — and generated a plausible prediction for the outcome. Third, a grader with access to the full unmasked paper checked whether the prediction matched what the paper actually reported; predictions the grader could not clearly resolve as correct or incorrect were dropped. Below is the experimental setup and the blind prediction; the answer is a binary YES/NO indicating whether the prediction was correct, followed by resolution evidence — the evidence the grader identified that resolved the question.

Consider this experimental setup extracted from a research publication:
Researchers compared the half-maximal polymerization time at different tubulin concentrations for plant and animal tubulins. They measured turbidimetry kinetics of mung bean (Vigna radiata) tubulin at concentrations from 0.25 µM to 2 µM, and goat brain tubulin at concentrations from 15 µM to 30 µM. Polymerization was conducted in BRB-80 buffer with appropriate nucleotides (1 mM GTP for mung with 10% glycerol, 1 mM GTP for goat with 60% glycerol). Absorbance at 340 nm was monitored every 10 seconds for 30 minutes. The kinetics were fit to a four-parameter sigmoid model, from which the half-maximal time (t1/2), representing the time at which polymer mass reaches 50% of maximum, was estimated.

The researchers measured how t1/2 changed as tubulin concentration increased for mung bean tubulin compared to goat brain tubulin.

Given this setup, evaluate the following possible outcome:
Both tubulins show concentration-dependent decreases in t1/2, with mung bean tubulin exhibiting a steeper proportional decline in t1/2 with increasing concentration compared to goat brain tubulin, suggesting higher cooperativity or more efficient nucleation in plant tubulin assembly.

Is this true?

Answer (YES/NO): NO